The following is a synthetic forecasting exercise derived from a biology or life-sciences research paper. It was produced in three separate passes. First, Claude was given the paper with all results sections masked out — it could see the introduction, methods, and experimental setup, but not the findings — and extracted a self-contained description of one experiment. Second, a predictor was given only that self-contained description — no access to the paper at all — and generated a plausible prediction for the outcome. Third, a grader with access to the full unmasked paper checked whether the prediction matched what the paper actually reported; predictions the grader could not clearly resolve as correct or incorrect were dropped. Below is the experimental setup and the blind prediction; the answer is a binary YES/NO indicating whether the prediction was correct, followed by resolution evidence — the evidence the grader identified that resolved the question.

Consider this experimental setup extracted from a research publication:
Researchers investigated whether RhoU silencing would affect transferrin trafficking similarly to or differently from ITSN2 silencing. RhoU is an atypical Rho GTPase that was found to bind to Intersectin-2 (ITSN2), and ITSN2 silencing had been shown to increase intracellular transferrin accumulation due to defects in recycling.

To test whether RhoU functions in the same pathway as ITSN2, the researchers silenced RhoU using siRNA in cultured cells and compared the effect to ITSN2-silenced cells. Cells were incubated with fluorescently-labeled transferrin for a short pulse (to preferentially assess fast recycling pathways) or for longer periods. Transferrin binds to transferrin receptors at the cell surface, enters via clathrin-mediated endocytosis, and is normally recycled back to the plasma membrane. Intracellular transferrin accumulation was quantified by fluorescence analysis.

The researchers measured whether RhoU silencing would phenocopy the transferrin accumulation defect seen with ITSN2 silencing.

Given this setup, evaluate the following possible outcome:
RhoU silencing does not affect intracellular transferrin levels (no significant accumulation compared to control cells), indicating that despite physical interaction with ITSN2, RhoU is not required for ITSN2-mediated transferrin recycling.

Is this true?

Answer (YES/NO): NO